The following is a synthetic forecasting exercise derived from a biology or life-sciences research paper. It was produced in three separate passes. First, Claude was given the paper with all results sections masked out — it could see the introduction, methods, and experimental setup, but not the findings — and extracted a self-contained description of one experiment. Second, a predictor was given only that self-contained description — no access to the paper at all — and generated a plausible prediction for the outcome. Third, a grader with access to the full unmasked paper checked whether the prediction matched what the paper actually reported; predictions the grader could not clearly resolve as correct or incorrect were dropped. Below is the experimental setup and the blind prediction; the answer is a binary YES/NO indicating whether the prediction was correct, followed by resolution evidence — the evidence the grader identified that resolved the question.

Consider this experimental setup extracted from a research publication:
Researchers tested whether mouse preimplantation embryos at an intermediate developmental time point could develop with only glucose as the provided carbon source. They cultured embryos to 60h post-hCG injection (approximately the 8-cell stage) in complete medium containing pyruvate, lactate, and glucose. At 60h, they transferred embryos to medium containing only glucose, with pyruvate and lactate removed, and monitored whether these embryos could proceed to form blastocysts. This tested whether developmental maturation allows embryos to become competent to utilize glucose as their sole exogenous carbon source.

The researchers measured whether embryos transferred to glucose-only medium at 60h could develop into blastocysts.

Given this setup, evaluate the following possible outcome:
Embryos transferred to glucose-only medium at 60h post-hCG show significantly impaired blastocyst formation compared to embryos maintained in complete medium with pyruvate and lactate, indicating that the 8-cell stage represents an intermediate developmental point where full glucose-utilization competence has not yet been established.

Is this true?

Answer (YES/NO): NO